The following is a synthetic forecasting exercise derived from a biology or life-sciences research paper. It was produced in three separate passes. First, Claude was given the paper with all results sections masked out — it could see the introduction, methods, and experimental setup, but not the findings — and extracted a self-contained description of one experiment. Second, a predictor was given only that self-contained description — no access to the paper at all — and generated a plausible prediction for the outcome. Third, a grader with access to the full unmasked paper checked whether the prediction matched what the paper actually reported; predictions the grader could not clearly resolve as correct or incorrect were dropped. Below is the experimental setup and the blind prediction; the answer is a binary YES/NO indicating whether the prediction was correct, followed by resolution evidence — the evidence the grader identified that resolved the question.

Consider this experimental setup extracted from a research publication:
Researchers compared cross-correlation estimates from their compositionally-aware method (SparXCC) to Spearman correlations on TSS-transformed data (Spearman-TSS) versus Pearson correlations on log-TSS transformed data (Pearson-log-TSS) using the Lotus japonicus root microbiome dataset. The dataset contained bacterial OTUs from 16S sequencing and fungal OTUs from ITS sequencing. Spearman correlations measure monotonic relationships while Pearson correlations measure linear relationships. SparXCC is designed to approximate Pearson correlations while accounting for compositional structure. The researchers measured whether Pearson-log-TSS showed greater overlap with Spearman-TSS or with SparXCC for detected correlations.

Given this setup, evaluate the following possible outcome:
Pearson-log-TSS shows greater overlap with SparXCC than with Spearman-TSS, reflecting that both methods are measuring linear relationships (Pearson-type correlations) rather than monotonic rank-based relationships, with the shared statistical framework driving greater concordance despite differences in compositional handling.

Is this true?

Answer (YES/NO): NO